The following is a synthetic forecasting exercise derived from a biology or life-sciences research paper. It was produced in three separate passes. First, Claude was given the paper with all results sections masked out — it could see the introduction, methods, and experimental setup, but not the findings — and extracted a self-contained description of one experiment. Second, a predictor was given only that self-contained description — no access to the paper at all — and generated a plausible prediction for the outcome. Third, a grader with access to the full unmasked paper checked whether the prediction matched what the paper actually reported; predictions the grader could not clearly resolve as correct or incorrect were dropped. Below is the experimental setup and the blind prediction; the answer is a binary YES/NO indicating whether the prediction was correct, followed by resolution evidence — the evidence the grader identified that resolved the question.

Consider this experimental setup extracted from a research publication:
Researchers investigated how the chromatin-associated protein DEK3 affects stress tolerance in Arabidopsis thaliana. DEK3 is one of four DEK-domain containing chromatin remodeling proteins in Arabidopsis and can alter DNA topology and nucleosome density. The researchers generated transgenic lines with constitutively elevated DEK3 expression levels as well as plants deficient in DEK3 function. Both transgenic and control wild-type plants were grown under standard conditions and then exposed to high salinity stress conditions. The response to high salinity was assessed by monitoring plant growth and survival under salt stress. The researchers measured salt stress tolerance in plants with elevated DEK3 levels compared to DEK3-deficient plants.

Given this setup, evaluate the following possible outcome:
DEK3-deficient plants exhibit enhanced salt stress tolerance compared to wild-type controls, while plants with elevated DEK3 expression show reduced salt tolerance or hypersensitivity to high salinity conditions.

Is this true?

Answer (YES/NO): YES